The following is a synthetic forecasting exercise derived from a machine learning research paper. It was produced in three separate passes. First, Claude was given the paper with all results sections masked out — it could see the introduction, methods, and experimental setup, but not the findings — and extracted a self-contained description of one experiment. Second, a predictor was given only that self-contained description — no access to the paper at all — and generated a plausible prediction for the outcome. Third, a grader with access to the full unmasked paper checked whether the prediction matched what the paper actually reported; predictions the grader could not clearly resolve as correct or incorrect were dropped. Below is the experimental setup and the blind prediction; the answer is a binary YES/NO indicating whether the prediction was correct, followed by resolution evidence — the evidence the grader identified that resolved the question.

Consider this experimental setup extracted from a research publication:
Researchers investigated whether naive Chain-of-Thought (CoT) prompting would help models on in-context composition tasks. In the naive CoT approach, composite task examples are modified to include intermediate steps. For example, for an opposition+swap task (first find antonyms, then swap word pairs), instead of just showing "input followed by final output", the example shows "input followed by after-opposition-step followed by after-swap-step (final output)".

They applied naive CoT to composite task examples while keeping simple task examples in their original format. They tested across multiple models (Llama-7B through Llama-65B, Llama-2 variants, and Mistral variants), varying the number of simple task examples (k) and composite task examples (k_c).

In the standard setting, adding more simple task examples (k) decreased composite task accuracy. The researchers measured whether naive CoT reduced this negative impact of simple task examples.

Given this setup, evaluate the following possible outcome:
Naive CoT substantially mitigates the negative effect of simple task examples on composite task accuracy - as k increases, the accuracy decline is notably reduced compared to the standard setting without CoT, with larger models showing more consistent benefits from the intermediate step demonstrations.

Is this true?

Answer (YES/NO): NO